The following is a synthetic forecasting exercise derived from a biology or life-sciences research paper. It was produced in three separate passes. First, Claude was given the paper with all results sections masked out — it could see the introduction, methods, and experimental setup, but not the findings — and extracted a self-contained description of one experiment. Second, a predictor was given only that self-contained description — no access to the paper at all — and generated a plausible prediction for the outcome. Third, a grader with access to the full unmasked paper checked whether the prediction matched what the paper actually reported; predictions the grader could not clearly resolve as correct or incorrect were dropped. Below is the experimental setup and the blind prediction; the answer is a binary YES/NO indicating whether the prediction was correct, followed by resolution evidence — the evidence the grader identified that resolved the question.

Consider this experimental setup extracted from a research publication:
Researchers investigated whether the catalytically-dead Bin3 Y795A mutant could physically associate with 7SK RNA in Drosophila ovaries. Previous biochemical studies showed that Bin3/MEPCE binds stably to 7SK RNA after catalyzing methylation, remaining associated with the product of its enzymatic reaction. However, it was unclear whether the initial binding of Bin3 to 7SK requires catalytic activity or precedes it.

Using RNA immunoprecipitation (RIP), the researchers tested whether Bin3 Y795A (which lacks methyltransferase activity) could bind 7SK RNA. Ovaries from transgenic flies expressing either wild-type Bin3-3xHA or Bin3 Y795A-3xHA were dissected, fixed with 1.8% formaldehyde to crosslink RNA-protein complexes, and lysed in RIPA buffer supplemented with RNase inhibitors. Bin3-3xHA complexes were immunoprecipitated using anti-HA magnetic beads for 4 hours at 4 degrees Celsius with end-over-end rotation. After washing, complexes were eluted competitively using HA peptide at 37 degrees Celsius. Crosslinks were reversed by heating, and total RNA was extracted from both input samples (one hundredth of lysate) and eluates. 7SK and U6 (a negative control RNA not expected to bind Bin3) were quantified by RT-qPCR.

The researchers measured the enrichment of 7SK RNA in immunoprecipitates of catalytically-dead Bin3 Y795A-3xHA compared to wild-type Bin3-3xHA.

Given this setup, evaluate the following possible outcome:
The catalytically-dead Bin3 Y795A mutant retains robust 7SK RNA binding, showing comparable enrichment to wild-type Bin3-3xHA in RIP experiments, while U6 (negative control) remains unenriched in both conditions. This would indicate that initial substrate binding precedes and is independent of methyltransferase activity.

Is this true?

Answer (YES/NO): NO